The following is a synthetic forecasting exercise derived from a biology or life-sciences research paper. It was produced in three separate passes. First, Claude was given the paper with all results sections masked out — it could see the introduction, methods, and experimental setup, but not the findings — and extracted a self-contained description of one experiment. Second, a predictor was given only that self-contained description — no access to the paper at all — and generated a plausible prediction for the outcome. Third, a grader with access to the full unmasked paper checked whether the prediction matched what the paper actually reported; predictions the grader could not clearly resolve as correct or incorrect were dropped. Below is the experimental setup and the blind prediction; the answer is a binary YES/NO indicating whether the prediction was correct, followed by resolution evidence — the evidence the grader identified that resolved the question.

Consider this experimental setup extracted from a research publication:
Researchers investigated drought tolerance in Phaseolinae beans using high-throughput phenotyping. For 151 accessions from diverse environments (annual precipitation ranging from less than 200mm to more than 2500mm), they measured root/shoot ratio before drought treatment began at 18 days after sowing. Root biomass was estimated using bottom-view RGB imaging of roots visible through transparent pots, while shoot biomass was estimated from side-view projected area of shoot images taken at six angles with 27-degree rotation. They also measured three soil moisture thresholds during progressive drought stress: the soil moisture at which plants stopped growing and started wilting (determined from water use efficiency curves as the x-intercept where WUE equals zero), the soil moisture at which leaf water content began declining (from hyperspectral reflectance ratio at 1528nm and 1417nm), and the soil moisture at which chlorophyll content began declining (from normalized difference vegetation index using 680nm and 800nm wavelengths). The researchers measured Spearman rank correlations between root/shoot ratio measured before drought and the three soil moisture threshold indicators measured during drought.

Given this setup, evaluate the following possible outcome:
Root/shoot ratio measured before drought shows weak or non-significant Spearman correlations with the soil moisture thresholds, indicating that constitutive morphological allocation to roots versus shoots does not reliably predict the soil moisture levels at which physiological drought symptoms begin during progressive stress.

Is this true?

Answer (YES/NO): YES